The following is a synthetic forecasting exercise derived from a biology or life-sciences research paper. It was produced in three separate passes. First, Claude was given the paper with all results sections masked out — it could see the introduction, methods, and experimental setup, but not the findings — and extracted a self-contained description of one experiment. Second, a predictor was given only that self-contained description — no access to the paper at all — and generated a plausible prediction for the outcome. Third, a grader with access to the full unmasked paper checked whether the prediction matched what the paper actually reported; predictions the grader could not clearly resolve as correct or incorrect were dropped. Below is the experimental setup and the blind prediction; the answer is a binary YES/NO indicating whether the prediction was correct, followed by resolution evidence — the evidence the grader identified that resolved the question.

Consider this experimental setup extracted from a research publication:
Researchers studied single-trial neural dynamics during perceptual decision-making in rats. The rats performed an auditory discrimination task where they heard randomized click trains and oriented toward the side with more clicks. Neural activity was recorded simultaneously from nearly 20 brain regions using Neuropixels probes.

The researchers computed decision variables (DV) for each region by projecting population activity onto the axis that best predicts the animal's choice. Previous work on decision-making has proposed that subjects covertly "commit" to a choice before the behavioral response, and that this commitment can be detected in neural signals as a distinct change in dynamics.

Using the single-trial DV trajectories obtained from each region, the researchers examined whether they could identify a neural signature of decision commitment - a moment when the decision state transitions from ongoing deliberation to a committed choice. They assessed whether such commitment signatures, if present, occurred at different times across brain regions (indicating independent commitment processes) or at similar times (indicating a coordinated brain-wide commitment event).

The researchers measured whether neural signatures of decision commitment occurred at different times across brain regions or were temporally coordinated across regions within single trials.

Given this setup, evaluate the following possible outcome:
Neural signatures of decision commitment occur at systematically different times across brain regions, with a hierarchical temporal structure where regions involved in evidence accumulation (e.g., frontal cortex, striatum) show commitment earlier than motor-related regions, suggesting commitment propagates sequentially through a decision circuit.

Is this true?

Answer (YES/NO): NO